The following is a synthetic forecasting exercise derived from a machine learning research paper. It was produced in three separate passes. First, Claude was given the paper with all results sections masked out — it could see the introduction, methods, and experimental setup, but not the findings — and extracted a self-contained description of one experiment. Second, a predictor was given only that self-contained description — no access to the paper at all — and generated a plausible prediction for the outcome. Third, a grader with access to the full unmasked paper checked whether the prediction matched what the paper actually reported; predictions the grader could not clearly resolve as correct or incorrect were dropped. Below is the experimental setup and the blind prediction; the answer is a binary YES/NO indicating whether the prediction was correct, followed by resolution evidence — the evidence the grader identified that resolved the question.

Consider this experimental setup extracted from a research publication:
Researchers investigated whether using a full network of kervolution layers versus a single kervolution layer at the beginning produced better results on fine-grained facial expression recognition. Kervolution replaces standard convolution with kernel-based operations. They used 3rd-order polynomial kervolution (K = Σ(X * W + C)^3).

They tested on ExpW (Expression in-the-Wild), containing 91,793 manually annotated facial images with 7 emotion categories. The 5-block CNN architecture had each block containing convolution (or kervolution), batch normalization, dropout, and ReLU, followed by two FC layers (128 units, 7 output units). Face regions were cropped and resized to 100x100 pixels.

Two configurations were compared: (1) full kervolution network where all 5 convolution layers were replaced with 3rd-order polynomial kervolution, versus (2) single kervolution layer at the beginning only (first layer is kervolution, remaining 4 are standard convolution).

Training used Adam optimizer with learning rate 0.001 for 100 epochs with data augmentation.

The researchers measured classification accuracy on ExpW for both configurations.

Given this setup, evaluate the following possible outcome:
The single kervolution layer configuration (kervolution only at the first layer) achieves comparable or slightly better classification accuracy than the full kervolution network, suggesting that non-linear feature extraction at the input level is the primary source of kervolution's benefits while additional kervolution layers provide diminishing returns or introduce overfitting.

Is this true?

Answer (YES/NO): YES